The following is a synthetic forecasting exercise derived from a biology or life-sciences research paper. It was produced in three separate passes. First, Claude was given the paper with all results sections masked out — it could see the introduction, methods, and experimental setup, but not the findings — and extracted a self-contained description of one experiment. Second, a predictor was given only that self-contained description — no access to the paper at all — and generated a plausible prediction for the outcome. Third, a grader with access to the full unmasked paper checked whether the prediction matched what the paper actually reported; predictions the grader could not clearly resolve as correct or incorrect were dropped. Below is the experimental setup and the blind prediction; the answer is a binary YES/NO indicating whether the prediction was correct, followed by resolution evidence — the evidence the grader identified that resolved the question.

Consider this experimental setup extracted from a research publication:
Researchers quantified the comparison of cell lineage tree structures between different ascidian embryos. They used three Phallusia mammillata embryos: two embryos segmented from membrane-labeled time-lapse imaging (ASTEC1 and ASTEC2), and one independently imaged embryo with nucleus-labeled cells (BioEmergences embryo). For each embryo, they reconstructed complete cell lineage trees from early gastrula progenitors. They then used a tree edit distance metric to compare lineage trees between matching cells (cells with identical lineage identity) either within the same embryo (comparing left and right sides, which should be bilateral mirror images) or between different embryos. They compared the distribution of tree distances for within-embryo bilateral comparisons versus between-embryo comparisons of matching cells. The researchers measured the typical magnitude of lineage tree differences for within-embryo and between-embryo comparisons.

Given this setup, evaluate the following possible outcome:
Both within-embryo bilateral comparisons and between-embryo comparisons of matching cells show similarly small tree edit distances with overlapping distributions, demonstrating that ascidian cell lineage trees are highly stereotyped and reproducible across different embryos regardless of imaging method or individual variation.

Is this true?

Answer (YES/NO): YES